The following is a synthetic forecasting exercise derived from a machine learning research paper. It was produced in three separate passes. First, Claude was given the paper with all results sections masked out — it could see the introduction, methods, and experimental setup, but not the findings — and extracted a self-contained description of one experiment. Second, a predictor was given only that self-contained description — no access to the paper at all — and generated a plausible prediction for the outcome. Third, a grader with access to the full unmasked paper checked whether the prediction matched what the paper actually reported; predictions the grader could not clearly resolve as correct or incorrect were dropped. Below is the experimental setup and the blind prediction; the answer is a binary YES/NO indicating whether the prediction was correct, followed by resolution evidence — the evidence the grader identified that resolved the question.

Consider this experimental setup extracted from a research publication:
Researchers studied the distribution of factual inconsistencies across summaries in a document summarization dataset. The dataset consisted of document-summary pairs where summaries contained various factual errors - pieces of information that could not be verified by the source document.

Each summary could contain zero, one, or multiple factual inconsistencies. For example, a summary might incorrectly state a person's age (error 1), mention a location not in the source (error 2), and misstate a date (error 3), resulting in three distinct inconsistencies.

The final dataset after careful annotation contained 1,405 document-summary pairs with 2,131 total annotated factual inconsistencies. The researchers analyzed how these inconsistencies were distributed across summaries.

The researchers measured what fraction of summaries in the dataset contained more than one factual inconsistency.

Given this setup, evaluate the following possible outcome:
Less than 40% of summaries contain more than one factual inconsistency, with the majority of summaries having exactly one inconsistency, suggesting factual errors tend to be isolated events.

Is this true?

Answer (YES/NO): NO